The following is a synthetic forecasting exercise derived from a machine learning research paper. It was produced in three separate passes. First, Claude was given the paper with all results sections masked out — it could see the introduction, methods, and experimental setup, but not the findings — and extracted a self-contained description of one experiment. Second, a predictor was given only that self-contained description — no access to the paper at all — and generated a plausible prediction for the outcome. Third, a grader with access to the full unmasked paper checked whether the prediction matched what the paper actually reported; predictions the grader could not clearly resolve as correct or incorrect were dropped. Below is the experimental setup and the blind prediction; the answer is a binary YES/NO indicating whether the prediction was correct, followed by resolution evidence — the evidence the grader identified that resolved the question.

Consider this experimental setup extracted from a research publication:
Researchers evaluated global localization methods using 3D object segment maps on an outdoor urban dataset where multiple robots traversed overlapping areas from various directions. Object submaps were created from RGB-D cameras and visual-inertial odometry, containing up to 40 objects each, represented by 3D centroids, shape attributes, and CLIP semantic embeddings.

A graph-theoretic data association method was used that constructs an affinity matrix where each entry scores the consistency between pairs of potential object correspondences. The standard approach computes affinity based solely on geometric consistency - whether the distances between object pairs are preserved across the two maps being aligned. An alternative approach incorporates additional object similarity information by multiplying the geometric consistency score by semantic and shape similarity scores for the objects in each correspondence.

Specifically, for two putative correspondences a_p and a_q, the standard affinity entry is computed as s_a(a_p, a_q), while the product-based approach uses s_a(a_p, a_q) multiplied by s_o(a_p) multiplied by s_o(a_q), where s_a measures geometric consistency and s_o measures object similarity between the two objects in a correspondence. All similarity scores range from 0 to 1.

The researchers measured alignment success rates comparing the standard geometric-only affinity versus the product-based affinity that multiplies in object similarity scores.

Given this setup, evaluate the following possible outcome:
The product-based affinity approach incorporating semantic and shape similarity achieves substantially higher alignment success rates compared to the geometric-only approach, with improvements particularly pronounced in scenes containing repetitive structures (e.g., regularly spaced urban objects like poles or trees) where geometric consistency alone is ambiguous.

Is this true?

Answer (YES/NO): NO